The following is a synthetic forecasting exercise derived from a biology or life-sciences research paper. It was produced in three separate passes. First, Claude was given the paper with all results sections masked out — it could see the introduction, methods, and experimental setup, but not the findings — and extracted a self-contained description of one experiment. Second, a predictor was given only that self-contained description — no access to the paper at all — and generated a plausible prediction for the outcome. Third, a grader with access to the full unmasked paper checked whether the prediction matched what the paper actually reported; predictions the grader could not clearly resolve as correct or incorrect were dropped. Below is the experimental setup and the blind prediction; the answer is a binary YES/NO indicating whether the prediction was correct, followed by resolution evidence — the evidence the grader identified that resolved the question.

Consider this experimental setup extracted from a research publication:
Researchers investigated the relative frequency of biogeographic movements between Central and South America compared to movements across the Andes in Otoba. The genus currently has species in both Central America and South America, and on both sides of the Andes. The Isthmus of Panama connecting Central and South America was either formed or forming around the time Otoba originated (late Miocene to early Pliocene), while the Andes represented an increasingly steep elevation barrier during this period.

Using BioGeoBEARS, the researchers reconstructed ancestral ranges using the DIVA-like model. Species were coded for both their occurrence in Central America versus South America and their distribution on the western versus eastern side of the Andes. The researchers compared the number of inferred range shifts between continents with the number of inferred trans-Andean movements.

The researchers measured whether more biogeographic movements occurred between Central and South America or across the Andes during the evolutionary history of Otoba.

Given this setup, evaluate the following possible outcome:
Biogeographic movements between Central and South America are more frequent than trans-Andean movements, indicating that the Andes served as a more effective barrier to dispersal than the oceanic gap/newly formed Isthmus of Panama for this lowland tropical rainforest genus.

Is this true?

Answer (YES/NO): YES